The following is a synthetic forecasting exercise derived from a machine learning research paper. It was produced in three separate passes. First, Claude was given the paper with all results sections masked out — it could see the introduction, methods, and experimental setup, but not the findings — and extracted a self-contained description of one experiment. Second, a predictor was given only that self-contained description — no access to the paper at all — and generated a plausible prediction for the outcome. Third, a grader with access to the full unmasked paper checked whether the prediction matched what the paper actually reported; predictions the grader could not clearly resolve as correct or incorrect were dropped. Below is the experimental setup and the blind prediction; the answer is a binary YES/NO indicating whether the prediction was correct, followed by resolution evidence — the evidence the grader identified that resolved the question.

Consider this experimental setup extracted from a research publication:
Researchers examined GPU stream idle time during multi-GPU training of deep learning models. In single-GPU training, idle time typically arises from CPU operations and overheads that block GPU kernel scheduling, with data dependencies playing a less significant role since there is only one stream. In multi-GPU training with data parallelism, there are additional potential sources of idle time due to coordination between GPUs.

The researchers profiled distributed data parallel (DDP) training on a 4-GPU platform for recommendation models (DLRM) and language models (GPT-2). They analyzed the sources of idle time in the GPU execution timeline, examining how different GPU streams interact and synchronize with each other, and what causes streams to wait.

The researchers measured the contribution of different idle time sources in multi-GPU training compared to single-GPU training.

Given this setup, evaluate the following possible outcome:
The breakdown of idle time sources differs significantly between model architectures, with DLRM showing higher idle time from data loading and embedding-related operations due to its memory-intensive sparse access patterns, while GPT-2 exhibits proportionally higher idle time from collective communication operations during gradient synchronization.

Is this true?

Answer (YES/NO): NO